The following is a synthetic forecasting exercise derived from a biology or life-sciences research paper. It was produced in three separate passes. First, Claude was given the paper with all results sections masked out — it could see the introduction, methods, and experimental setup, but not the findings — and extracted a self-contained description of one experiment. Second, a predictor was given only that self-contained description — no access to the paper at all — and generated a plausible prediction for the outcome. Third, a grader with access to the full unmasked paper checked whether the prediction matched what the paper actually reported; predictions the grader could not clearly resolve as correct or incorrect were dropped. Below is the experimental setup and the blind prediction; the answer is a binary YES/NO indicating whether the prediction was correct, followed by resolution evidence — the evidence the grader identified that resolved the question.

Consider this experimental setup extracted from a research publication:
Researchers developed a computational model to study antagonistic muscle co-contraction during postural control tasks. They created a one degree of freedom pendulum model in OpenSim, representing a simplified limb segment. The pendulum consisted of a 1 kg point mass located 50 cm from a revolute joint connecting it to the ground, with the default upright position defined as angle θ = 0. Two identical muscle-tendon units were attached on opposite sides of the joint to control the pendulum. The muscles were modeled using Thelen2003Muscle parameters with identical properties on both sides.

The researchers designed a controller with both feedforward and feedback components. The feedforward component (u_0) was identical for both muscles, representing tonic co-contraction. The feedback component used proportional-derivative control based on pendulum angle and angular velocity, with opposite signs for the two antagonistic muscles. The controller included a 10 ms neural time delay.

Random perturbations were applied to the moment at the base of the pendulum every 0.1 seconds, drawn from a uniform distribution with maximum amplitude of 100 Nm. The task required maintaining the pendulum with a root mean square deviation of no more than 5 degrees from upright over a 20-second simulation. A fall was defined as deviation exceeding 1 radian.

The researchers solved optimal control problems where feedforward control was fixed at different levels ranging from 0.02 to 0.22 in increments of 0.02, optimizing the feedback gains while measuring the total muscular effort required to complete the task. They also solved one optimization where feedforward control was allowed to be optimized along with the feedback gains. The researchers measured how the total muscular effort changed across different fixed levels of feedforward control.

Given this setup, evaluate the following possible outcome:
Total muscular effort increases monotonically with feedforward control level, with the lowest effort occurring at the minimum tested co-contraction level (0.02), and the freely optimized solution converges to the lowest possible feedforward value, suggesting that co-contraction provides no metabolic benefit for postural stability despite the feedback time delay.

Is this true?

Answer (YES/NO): NO